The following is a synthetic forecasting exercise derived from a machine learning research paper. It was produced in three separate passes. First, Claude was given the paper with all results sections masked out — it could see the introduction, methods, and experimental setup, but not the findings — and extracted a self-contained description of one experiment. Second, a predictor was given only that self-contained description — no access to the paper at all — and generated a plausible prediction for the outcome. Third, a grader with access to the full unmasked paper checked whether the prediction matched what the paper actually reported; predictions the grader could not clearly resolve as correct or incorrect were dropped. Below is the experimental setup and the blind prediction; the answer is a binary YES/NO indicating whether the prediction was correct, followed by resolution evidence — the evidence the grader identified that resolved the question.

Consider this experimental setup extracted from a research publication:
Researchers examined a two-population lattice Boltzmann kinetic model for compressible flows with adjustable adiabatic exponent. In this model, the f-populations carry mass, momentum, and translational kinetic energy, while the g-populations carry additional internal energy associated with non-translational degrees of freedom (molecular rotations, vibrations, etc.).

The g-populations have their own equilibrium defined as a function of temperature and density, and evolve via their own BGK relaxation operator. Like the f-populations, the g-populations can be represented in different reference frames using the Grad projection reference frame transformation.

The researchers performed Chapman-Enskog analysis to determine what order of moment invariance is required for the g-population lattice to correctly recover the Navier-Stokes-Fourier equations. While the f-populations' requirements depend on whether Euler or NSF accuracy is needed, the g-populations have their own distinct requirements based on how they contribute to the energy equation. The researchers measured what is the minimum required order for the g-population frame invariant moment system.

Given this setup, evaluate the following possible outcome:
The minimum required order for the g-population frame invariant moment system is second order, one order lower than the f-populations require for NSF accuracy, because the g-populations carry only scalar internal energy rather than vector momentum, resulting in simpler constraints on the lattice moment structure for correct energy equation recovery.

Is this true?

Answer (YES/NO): YES